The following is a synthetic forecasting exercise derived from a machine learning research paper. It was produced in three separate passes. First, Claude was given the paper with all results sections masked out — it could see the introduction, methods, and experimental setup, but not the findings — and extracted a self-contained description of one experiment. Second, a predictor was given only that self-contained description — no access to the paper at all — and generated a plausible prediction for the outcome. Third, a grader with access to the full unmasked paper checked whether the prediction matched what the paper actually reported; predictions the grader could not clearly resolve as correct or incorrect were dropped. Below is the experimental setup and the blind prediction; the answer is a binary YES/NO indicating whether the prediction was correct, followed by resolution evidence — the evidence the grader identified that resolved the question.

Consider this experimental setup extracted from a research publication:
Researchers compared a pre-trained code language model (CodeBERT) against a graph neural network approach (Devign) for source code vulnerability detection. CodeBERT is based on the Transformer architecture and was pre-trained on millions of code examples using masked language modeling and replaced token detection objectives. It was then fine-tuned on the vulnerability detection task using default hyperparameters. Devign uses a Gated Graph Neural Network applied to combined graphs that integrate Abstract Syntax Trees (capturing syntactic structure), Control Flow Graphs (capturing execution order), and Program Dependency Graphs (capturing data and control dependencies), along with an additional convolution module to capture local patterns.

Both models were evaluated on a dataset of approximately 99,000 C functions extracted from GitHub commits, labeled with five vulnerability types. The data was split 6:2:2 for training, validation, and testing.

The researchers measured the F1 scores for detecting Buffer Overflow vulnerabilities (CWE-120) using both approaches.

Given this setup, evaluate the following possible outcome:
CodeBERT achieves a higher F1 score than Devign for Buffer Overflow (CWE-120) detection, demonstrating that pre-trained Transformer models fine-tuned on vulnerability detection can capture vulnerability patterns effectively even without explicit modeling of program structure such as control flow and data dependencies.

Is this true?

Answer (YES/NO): NO